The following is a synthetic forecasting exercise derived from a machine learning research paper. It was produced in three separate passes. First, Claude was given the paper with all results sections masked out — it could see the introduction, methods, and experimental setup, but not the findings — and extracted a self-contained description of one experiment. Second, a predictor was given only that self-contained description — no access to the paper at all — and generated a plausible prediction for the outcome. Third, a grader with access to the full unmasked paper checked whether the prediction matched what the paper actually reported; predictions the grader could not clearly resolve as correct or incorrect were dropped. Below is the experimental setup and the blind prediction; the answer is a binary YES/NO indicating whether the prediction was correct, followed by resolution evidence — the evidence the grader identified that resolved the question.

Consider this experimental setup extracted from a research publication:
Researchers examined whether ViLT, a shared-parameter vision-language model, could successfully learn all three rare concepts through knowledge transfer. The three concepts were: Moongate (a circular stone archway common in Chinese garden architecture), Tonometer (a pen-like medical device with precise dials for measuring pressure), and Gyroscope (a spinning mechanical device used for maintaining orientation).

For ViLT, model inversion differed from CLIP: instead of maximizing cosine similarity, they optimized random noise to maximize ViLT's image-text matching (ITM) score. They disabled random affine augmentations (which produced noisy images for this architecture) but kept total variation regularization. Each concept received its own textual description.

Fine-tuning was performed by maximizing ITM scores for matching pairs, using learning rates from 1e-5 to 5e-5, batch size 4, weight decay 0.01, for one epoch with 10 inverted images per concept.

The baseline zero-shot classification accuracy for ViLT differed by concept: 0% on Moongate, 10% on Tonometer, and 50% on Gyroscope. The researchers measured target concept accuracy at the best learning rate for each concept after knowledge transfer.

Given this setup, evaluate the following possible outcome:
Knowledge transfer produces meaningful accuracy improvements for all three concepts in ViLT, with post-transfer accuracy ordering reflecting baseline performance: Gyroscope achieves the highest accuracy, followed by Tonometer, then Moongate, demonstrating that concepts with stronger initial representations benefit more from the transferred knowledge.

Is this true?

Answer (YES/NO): NO